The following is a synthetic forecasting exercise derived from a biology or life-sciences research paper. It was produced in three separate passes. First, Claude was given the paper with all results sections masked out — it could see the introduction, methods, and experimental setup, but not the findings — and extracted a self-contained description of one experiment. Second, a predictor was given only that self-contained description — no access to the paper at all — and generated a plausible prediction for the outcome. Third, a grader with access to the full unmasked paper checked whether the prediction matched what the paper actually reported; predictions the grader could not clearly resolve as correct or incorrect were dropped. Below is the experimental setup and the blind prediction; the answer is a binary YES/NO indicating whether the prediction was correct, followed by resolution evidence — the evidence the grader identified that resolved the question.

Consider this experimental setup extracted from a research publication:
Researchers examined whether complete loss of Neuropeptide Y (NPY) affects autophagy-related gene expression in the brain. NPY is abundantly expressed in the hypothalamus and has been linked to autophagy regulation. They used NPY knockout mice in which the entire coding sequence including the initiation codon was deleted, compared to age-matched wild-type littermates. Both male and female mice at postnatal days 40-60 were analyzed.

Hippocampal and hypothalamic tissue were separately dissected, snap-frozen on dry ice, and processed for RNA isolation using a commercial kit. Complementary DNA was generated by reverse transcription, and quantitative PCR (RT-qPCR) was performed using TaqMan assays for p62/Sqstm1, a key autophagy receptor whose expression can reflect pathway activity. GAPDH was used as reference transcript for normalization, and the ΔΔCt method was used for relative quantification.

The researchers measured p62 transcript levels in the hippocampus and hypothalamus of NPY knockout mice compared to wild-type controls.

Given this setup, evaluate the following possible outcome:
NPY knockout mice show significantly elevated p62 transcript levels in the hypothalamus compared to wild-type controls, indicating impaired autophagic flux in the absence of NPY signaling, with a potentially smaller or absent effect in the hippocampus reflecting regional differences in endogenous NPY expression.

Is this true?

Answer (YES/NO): NO